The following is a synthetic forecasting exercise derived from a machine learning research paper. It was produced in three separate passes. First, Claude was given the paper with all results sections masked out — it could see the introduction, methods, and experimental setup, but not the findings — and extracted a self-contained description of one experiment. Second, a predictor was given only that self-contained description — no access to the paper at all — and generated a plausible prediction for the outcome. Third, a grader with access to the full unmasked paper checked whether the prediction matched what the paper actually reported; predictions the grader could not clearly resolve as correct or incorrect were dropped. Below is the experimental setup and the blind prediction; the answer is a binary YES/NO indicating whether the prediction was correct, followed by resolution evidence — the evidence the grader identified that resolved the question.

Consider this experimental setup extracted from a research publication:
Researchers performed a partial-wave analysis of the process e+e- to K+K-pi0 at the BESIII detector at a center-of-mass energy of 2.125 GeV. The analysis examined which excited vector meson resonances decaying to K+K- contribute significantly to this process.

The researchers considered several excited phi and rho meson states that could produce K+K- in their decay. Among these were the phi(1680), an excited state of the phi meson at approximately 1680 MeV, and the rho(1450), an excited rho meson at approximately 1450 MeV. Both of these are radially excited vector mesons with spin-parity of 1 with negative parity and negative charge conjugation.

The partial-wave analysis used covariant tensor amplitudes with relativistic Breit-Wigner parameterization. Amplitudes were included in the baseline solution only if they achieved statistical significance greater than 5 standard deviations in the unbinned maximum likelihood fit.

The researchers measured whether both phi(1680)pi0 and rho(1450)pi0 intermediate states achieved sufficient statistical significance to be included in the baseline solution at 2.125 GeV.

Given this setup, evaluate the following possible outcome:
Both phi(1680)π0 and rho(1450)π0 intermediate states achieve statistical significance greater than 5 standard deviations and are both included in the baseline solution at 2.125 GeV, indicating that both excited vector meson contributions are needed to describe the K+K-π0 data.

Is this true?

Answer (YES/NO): YES